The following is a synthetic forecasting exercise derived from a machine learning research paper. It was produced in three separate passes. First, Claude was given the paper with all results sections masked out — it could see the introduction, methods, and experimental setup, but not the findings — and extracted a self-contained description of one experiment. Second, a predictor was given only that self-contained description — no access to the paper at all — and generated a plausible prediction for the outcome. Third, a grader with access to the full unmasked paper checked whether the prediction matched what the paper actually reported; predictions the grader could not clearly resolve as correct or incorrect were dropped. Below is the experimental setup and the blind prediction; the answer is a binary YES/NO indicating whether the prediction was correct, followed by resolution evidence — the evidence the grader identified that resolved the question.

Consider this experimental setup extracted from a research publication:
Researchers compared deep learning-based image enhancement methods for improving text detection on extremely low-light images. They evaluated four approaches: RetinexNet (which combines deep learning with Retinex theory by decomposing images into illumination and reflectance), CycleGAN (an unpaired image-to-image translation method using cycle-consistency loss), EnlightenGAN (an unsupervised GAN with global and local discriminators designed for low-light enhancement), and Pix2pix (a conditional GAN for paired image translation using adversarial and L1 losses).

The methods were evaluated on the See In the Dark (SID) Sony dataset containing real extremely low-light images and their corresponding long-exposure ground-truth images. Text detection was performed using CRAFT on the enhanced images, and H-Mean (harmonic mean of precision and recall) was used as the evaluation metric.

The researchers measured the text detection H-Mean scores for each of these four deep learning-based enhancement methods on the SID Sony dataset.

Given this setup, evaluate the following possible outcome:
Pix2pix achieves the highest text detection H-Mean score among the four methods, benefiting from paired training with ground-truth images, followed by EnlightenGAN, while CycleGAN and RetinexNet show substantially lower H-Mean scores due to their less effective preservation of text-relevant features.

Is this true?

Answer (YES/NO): YES